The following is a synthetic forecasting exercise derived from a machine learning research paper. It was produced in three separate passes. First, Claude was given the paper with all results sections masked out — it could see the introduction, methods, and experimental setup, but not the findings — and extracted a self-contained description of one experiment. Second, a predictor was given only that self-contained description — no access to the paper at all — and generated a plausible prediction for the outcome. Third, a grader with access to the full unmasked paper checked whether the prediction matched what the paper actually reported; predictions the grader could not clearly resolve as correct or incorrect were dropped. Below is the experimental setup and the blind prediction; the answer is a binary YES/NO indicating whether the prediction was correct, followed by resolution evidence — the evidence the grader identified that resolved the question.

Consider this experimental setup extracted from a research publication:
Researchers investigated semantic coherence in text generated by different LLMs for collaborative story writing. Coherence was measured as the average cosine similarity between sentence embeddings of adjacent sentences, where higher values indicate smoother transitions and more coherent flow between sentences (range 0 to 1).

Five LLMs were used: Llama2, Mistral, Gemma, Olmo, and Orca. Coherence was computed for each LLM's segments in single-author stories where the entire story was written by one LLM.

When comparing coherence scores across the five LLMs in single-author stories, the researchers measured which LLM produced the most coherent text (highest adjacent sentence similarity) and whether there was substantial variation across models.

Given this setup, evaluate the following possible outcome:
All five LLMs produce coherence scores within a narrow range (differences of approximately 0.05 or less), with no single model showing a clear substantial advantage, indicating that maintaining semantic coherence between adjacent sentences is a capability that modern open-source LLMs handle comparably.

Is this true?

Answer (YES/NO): YES